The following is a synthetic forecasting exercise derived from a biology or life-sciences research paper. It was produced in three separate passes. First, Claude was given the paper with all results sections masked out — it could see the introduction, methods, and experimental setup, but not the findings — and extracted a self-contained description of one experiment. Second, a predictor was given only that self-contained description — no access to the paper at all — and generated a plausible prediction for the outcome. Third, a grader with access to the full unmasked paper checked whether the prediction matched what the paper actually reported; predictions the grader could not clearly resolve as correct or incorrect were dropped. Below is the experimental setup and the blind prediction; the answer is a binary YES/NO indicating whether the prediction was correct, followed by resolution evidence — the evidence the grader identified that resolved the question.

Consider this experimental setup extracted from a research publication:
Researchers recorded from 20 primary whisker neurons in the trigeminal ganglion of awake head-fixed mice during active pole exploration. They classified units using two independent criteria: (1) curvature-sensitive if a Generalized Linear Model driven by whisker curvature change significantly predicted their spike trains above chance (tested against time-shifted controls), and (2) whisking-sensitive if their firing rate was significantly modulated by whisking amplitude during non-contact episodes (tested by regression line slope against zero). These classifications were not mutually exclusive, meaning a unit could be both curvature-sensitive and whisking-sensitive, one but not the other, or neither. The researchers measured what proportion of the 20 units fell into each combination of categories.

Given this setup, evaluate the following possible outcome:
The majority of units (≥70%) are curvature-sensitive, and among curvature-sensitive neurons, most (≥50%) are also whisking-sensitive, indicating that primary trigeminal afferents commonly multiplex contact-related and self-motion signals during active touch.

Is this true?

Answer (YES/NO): YES